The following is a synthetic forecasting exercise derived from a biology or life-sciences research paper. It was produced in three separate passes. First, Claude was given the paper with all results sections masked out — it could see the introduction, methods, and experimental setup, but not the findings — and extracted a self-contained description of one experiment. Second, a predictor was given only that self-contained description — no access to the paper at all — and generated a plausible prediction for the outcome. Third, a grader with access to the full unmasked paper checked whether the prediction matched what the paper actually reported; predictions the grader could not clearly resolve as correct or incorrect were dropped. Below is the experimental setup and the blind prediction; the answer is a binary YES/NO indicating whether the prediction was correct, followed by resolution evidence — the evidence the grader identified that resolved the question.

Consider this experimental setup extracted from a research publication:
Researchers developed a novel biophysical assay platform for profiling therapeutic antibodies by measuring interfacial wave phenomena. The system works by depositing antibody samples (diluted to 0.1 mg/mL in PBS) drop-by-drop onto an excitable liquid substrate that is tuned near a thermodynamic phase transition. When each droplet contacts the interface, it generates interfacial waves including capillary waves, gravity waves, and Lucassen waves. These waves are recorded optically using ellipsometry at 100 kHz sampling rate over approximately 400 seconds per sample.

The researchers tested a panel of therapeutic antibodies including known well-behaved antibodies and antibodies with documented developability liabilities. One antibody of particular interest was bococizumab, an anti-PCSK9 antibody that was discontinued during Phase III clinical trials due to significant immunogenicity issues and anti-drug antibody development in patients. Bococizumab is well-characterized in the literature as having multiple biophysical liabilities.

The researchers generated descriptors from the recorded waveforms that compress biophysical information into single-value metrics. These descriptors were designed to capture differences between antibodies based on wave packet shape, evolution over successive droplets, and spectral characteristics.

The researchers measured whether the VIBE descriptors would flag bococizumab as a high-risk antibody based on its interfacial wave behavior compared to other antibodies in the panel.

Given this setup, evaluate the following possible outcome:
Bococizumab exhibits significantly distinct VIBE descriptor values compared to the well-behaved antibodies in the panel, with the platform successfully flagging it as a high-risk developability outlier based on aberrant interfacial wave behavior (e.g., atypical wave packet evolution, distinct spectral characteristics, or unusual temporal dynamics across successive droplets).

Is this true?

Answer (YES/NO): NO